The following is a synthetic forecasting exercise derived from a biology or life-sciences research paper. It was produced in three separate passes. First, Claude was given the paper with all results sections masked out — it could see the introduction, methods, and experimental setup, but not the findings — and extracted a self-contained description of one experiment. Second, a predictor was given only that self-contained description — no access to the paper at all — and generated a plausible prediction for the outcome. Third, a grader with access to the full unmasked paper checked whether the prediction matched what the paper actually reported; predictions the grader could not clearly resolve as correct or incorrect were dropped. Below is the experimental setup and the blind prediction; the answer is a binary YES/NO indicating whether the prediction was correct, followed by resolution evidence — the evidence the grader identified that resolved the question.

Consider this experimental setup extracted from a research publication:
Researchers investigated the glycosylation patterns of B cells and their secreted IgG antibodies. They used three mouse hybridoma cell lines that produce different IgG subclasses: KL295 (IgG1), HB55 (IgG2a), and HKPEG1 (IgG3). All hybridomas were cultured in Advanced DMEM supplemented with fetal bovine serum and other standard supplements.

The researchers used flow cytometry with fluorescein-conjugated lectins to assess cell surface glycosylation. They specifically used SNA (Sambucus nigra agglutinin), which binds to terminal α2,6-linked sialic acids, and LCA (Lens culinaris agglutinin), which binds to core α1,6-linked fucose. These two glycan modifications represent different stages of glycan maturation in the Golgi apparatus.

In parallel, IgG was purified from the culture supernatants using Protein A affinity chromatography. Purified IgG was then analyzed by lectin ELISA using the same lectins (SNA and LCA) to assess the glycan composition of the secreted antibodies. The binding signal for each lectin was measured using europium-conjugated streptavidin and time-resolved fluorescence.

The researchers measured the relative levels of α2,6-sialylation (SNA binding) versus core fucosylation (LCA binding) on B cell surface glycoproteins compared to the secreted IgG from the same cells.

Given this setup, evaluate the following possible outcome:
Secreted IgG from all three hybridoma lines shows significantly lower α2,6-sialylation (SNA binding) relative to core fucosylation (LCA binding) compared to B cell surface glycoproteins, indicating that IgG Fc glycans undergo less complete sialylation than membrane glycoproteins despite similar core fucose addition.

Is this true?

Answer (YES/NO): NO